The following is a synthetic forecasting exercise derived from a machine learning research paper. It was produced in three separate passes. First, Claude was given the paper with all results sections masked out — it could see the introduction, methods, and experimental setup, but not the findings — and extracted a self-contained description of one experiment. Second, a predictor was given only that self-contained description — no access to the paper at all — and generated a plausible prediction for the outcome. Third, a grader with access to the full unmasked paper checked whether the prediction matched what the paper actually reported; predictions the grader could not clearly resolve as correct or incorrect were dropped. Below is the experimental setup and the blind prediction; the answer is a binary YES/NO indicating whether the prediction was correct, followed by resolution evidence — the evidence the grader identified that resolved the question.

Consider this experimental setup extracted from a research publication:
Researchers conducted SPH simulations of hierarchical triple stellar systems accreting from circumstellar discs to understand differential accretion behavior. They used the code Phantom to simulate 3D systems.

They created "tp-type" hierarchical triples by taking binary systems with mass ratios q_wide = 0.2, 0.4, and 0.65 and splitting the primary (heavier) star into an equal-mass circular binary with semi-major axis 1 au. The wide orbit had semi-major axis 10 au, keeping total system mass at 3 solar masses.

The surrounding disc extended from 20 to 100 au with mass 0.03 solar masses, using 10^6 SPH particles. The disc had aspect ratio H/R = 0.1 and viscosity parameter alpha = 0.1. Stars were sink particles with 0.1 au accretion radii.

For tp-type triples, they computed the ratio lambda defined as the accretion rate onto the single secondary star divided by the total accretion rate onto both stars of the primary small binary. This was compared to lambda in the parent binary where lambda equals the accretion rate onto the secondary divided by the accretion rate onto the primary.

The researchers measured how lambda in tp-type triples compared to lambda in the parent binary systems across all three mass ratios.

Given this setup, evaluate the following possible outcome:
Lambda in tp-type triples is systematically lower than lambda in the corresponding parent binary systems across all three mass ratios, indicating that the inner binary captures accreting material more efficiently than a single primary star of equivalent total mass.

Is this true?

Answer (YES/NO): YES